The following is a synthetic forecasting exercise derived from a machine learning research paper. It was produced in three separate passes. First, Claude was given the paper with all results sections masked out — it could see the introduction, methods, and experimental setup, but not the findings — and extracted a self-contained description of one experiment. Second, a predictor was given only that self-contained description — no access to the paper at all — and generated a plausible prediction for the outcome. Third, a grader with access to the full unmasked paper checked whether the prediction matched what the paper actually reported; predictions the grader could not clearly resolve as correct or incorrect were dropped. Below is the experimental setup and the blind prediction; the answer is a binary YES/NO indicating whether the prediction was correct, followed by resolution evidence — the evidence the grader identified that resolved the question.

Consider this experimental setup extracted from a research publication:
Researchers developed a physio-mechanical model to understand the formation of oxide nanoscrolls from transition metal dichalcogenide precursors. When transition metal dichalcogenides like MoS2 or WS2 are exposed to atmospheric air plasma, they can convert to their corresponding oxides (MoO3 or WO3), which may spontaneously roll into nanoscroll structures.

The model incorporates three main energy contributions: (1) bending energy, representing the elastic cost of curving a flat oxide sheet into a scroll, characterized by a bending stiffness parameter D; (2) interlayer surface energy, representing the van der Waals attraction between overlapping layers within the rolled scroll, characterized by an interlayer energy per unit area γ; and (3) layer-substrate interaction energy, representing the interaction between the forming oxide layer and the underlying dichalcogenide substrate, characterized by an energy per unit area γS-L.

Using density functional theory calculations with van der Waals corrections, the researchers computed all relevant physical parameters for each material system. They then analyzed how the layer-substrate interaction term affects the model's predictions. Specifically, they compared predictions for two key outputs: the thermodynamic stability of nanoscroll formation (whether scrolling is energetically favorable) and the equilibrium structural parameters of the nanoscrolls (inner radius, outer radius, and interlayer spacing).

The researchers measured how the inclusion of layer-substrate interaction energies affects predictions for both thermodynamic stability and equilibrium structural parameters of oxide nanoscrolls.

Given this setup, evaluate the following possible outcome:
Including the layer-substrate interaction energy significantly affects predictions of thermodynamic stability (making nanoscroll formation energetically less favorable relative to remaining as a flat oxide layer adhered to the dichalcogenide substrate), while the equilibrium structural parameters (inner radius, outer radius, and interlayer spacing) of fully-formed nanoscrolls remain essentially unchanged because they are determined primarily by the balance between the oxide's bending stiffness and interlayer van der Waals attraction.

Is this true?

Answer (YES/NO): NO